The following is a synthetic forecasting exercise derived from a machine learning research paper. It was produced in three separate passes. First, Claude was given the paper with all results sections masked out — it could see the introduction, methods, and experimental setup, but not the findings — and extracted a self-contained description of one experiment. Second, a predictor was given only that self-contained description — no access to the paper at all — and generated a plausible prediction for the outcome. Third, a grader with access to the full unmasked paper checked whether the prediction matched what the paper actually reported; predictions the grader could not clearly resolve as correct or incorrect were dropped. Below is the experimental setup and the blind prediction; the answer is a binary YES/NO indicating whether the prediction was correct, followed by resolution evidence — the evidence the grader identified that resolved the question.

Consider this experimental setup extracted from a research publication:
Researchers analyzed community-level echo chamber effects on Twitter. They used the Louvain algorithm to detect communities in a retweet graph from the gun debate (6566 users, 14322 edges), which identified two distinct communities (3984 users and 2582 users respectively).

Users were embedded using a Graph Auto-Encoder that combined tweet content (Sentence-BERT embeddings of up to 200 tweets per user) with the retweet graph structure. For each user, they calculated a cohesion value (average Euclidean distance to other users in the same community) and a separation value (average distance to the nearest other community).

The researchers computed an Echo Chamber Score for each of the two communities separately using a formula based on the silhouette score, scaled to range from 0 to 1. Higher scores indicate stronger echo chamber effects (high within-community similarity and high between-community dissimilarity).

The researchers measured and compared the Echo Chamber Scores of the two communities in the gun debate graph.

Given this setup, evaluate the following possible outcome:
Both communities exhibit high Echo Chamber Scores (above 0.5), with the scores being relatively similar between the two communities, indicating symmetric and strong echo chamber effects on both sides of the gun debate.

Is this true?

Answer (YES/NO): YES